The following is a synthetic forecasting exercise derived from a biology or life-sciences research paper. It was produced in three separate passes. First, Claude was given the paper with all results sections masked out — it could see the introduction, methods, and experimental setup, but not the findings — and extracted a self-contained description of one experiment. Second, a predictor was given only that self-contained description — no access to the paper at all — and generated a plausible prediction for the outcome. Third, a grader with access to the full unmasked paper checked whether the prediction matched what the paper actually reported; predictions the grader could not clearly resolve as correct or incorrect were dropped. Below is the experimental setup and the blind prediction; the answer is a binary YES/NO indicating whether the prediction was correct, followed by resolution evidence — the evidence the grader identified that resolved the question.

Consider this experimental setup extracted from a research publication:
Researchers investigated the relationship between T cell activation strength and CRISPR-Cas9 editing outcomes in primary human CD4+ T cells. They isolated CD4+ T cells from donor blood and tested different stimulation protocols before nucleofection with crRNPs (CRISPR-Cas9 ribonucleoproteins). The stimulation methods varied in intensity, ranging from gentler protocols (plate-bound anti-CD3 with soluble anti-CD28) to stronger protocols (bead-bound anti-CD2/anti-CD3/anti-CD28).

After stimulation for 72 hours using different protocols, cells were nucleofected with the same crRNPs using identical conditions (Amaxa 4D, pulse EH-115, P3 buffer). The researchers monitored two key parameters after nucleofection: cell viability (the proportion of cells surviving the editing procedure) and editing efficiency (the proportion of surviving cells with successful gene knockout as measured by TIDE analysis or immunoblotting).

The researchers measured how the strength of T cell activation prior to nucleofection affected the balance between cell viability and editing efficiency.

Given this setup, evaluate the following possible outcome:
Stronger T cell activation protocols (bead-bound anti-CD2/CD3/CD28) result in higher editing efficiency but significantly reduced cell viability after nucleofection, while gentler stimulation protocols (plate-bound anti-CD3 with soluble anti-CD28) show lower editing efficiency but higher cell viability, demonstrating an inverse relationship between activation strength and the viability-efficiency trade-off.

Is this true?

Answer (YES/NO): YES